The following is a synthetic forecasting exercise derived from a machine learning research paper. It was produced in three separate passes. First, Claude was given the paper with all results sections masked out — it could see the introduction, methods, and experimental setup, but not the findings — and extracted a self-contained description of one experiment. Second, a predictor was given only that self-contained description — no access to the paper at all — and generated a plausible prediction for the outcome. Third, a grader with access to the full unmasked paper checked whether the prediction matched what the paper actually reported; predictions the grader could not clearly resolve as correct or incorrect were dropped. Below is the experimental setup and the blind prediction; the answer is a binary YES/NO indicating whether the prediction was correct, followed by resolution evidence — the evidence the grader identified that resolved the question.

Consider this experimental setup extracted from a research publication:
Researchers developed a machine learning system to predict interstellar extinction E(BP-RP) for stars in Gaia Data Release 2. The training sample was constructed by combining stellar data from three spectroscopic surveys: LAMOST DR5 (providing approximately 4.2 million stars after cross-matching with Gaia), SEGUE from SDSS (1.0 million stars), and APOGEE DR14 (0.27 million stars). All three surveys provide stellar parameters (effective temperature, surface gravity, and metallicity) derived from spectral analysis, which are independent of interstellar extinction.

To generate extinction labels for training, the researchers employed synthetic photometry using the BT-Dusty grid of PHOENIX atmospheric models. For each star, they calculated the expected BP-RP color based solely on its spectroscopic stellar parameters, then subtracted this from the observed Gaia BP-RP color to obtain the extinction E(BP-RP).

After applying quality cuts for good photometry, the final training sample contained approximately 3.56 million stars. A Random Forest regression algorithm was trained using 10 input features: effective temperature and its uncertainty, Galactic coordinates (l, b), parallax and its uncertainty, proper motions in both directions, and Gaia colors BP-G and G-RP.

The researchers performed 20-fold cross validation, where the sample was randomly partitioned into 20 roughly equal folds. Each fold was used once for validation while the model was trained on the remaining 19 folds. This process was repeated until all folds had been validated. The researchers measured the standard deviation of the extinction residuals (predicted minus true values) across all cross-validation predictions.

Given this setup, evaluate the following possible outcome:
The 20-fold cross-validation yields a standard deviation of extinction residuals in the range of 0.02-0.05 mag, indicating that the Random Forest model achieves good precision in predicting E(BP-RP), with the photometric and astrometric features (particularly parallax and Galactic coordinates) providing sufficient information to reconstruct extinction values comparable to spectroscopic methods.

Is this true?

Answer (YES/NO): NO